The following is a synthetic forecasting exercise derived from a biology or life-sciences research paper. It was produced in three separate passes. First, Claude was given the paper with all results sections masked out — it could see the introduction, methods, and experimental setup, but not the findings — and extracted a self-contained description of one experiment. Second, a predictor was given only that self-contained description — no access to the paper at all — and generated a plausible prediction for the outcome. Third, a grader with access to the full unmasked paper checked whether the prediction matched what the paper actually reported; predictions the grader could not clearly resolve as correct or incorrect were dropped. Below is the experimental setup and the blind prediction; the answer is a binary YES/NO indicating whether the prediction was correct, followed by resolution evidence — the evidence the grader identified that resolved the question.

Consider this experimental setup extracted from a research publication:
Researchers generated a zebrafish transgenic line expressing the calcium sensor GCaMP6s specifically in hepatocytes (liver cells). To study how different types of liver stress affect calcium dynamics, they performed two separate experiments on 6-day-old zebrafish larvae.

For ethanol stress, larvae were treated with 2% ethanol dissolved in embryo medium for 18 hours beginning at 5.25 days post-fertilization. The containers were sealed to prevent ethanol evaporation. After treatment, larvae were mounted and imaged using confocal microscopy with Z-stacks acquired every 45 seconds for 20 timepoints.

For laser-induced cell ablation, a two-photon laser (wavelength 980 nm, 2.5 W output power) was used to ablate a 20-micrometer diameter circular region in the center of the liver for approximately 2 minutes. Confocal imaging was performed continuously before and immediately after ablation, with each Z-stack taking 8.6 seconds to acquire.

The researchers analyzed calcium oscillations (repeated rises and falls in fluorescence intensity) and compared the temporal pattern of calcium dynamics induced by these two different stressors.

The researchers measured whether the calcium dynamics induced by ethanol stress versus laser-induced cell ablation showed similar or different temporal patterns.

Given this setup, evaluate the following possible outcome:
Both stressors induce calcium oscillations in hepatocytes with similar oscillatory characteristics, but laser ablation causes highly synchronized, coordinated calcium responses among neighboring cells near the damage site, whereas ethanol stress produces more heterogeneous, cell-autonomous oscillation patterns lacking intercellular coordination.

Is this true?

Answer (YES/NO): NO